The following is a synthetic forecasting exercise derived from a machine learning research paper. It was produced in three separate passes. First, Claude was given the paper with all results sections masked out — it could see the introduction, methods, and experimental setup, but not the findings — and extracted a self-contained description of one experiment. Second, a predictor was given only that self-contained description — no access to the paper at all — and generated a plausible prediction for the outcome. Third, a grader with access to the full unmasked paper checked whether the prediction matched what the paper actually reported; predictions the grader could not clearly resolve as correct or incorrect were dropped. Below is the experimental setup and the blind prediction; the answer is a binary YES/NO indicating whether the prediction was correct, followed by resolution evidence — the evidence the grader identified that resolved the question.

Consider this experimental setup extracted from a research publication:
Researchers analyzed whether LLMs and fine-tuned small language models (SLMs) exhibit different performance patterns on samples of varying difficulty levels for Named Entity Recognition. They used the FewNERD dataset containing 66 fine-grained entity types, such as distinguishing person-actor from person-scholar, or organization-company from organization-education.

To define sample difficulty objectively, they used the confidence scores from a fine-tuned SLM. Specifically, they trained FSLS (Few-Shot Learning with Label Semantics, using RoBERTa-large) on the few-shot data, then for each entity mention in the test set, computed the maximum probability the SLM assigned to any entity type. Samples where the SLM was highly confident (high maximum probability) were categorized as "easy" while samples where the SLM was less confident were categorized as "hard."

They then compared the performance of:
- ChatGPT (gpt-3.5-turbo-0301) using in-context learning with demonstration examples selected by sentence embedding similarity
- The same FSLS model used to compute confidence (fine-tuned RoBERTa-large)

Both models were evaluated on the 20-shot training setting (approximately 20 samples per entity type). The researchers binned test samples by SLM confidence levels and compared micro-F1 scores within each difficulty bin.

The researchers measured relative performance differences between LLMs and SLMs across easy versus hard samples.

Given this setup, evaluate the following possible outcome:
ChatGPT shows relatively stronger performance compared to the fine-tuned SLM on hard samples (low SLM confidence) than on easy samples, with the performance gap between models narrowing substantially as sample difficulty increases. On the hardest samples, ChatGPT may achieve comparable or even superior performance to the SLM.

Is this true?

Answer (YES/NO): YES